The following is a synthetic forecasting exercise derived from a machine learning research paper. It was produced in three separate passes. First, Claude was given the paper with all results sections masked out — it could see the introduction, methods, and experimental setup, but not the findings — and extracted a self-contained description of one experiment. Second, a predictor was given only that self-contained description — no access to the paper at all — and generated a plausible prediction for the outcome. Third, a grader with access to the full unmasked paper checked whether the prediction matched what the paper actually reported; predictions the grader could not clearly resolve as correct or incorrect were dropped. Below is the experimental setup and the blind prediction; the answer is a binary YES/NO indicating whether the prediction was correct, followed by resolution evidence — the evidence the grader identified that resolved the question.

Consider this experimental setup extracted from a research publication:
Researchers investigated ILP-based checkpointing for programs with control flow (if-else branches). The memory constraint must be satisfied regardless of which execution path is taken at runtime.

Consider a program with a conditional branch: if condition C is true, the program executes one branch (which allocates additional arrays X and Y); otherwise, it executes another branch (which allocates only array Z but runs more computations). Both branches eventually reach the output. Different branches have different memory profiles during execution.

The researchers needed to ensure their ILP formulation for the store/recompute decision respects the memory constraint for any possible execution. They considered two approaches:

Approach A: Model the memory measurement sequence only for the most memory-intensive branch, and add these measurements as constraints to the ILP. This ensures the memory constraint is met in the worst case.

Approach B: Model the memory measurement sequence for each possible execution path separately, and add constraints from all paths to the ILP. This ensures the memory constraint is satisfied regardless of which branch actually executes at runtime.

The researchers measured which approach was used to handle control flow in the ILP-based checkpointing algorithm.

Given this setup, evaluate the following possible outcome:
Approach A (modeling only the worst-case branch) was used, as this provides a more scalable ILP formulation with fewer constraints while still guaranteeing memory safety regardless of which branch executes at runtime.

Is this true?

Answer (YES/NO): NO